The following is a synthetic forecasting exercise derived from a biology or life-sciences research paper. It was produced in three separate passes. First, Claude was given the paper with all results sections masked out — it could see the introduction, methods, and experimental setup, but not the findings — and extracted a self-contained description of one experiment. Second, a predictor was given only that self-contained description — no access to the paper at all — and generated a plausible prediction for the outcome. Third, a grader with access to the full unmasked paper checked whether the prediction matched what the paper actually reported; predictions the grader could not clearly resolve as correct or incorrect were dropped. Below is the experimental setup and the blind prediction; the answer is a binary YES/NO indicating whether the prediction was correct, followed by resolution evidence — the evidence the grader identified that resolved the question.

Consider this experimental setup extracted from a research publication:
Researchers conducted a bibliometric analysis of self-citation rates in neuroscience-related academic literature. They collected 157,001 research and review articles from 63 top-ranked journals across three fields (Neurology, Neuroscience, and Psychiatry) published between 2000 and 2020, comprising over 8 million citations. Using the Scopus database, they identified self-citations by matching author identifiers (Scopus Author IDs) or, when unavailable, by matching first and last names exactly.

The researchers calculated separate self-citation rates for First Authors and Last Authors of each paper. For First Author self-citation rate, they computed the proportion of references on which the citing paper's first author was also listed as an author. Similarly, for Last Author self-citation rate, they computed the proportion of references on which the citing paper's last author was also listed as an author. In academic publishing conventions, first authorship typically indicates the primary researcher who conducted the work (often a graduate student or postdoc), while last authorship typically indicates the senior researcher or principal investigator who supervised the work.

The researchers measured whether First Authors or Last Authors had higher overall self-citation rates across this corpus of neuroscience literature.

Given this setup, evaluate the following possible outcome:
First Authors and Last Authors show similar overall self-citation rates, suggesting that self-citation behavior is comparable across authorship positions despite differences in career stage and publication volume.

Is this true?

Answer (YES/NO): NO